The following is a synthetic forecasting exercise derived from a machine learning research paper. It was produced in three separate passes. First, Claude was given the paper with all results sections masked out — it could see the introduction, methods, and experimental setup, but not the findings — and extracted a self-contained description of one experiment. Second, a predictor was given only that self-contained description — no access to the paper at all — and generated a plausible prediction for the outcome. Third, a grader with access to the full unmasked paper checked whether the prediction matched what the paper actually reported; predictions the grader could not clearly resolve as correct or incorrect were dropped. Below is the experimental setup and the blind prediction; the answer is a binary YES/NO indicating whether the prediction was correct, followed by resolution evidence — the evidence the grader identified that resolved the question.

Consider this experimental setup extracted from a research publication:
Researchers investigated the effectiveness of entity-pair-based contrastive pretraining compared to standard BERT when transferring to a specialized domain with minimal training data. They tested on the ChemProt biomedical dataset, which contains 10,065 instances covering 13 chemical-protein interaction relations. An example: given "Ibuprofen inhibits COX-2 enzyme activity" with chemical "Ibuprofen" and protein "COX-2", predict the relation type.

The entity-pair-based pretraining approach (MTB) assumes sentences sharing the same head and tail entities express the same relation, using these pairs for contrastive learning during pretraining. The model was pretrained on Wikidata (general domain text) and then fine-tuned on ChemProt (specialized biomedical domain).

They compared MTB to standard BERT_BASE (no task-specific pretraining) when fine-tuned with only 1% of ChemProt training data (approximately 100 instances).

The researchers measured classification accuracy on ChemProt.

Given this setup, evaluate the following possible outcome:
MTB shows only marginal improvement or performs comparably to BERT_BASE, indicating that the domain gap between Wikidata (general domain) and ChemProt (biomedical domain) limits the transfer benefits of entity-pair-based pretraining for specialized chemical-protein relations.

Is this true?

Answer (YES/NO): YES